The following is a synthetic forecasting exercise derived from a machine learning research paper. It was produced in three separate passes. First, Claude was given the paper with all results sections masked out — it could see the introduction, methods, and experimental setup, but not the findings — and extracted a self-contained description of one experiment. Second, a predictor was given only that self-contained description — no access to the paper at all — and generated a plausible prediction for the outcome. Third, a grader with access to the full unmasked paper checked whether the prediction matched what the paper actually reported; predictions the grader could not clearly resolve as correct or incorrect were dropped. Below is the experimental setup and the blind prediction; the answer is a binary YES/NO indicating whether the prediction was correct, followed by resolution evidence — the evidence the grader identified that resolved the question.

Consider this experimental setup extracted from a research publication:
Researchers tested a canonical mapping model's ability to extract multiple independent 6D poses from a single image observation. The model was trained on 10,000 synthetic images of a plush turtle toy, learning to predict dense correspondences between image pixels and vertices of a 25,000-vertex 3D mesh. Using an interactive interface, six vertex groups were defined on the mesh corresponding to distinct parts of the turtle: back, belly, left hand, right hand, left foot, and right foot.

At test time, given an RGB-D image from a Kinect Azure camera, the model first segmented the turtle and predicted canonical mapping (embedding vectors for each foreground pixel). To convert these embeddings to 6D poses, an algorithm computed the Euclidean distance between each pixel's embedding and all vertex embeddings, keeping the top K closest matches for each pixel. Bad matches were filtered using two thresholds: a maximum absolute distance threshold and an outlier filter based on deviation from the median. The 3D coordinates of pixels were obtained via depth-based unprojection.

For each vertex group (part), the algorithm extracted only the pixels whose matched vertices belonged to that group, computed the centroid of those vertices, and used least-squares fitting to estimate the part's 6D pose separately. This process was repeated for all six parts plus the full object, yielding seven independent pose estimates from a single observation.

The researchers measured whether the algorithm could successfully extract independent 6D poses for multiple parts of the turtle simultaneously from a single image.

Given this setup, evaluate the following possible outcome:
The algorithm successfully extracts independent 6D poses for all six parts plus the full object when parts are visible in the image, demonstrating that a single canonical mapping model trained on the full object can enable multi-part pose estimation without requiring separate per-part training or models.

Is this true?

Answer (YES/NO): YES